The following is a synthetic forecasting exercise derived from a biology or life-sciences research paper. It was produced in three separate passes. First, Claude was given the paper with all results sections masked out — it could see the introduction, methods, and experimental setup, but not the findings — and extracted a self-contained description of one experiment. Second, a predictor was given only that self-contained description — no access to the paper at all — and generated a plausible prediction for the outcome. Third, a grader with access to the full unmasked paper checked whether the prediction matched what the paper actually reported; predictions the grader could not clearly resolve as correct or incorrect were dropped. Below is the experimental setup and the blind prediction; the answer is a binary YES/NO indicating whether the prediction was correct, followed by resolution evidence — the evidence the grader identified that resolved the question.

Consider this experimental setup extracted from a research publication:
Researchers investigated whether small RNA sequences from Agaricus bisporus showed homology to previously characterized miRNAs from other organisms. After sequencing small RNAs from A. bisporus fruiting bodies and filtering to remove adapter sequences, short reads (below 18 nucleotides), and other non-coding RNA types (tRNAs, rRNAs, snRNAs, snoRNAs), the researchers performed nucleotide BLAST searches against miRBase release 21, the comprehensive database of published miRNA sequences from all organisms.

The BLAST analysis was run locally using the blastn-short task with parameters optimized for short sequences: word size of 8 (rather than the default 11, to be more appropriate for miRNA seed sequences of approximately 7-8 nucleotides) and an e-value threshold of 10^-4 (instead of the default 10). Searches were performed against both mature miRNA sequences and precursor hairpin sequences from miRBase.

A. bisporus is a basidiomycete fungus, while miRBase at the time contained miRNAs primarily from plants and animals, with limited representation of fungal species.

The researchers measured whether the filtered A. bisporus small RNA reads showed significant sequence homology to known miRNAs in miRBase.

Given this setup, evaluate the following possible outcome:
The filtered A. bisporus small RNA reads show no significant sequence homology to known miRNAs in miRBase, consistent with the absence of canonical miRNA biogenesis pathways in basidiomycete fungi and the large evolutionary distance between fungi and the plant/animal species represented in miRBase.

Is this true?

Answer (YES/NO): NO